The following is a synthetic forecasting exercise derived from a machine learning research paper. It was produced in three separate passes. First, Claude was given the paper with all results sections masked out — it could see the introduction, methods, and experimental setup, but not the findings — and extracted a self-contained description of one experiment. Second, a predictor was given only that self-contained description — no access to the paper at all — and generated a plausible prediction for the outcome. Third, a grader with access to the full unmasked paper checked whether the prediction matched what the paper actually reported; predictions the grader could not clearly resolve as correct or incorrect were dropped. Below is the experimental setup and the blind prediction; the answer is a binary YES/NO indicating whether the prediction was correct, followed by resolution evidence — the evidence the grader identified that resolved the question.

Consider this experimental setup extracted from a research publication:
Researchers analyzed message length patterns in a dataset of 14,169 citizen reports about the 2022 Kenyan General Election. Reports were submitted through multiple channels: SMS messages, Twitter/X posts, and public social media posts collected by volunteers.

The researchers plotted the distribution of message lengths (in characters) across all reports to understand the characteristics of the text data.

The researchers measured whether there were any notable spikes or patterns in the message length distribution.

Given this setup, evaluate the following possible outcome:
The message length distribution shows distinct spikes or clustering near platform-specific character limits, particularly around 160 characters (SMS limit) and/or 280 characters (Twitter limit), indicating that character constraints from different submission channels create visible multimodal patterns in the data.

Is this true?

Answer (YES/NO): YES